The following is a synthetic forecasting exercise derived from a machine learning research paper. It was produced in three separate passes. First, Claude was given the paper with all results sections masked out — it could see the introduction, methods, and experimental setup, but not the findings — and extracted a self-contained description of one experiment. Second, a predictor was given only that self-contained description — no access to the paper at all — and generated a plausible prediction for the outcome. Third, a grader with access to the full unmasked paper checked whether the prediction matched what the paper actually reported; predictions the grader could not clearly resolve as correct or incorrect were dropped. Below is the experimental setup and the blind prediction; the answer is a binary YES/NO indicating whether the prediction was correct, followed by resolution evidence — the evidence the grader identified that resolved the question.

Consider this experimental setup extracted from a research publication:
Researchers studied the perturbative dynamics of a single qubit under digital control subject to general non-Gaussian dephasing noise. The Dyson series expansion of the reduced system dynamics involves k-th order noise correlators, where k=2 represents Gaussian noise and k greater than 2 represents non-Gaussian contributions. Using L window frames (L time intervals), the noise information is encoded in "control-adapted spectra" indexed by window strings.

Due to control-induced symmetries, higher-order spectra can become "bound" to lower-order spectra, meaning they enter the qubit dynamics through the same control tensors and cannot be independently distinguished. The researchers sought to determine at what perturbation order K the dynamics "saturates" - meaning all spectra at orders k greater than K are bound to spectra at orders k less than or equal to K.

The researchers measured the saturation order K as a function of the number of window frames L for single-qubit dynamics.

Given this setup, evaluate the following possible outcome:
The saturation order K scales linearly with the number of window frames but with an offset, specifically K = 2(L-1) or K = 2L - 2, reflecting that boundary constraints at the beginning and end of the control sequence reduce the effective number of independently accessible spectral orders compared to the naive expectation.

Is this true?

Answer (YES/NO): NO